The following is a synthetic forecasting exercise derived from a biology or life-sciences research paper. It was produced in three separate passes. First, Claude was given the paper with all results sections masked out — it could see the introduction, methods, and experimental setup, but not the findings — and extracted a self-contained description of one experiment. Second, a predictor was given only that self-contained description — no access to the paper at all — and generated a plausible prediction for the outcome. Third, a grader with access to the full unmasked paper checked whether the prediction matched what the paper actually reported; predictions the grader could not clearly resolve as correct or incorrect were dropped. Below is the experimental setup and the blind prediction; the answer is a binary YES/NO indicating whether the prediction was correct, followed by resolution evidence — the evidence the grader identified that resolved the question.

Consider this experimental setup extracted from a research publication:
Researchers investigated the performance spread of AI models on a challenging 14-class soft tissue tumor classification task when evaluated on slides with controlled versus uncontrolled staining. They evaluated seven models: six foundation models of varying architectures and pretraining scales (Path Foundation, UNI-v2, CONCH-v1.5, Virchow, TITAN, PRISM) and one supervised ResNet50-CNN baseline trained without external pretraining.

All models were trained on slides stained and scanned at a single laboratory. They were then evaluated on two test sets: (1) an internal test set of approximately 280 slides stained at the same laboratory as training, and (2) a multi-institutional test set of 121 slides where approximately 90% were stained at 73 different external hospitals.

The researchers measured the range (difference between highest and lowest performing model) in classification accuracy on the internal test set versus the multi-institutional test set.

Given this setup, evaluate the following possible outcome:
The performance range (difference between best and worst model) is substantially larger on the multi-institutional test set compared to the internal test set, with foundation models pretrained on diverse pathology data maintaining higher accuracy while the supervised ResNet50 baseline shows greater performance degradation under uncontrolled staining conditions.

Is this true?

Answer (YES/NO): YES